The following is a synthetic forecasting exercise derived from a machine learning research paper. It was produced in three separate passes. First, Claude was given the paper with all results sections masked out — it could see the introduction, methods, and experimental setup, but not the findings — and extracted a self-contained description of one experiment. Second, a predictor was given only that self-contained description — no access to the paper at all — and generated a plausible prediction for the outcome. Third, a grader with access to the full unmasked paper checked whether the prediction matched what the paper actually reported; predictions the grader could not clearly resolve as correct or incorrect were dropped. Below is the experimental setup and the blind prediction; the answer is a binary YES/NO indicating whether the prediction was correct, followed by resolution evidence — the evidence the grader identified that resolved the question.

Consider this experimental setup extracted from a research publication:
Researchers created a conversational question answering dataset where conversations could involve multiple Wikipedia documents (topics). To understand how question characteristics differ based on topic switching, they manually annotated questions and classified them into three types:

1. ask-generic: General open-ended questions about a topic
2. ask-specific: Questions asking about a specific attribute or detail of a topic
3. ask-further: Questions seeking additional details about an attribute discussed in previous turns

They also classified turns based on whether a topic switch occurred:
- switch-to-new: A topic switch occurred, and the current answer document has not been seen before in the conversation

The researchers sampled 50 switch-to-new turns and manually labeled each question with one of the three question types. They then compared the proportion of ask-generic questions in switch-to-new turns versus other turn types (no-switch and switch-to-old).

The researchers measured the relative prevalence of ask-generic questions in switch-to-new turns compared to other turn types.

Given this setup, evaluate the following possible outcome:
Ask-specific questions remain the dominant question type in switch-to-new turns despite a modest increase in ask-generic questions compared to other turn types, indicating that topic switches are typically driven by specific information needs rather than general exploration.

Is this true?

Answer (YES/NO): NO